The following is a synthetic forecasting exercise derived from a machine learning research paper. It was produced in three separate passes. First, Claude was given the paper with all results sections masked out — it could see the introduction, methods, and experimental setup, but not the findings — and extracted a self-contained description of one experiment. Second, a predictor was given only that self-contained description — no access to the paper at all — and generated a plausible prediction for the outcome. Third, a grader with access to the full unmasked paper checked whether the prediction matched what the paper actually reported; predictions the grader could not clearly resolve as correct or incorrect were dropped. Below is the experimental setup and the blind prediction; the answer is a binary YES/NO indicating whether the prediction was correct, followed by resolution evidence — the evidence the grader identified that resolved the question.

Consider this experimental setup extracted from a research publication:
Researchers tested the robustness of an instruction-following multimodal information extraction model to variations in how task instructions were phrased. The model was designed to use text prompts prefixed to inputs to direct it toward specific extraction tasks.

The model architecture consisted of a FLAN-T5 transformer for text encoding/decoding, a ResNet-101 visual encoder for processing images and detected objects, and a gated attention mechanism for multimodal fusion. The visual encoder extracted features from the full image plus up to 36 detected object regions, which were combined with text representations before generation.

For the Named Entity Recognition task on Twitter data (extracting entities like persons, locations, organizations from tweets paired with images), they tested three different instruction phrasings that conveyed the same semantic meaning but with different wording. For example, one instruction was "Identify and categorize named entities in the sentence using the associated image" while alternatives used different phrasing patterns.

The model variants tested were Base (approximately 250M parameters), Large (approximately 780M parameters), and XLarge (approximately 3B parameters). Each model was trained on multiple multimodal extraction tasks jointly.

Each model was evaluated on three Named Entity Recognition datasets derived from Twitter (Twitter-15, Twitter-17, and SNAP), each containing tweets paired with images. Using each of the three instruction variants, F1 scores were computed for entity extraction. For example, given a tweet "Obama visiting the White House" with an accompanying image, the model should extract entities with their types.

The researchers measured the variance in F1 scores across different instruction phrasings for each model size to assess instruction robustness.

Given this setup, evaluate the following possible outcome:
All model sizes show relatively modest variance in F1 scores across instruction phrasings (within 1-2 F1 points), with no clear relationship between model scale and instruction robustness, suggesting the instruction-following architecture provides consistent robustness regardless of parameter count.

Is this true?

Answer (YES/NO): NO